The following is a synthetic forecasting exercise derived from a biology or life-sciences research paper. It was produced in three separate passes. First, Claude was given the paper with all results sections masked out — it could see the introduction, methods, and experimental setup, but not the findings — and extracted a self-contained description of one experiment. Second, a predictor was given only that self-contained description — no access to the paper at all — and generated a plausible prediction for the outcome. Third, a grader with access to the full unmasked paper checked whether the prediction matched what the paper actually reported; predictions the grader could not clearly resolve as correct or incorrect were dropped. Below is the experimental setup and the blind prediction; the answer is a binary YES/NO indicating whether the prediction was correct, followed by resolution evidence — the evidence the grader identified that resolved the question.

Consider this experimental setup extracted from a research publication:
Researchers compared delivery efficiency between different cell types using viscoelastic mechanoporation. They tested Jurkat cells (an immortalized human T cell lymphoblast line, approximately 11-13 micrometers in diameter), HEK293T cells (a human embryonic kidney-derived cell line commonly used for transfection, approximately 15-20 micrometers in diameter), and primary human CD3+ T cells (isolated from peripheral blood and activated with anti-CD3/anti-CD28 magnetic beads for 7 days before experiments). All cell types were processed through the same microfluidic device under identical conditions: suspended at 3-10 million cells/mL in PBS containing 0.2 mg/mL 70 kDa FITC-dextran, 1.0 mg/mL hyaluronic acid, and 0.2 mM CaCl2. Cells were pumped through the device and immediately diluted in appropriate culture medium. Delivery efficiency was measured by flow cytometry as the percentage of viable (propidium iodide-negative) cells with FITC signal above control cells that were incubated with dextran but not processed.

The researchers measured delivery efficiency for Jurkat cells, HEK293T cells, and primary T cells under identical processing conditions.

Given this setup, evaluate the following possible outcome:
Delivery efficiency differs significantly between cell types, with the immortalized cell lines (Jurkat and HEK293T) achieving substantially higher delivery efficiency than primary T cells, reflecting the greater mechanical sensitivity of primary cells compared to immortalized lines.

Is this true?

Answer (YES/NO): NO